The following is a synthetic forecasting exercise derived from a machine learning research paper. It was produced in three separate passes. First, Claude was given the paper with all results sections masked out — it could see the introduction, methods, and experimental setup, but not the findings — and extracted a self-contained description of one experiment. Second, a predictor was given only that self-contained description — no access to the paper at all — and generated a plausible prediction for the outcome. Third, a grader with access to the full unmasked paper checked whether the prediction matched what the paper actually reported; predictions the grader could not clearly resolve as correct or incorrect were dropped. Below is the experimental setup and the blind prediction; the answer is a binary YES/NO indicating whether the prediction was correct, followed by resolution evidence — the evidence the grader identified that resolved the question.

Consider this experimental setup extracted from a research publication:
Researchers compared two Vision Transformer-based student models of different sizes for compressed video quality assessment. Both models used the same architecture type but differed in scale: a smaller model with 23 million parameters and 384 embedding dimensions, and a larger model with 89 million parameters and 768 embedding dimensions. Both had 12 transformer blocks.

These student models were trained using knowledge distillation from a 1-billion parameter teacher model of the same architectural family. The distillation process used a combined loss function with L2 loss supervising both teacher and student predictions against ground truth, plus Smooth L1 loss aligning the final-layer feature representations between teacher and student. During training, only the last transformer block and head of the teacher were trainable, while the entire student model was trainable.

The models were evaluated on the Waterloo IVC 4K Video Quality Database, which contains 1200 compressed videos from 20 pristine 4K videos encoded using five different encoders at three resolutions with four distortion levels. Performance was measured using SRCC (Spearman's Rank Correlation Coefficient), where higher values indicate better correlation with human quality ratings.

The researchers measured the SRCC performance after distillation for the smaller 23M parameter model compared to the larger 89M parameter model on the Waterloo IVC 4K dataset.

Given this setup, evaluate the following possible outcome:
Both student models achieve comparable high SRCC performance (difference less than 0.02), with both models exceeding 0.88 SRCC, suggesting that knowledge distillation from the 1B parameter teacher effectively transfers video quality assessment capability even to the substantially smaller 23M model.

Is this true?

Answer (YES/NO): NO